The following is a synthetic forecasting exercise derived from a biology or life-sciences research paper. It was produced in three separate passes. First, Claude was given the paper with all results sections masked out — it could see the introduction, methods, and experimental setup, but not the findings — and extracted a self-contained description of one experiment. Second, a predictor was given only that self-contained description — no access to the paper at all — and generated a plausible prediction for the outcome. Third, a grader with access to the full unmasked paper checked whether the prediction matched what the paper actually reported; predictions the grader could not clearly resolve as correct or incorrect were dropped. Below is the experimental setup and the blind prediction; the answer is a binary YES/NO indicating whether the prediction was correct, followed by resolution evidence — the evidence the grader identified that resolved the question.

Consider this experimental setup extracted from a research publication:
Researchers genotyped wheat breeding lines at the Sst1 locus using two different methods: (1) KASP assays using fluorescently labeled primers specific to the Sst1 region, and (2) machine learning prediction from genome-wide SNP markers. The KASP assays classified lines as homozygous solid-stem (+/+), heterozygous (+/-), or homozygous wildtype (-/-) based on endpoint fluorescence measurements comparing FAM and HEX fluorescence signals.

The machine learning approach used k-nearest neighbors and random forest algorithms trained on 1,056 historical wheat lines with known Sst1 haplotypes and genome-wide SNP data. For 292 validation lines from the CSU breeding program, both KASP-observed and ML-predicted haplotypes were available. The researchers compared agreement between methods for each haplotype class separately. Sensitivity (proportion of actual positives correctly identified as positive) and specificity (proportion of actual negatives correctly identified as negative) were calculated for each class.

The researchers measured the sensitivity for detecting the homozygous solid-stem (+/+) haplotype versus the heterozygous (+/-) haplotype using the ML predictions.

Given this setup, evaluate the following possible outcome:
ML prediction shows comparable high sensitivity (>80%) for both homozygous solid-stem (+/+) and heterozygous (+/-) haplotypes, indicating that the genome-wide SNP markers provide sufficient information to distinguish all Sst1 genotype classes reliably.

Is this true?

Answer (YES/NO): NO